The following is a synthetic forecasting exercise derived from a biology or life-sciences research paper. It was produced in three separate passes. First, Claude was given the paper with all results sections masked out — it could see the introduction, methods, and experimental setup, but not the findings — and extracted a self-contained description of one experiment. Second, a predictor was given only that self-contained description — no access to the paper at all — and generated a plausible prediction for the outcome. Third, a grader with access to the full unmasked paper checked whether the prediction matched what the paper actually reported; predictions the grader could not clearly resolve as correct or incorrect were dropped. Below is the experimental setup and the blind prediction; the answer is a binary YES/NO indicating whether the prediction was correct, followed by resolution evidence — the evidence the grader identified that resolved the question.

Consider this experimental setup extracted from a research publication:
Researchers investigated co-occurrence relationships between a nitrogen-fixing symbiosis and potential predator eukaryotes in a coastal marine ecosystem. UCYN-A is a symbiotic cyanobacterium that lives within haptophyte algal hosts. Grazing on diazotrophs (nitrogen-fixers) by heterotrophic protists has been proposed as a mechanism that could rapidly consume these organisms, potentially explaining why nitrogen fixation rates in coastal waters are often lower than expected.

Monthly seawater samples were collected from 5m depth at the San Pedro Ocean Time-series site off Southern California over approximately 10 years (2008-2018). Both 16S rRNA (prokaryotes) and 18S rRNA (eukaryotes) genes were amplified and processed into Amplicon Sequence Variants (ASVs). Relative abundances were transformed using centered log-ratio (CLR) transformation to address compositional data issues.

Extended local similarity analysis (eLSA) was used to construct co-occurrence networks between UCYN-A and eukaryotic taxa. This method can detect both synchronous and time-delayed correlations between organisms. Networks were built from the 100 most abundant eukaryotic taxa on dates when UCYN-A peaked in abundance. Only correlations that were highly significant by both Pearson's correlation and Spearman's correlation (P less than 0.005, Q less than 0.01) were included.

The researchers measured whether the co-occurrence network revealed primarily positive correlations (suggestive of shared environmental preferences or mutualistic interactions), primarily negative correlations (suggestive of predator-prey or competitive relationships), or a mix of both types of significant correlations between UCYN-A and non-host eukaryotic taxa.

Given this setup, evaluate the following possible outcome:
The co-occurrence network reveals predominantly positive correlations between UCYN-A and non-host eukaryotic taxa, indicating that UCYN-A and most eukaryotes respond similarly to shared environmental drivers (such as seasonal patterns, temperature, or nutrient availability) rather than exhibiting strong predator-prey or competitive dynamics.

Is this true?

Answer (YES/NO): NO